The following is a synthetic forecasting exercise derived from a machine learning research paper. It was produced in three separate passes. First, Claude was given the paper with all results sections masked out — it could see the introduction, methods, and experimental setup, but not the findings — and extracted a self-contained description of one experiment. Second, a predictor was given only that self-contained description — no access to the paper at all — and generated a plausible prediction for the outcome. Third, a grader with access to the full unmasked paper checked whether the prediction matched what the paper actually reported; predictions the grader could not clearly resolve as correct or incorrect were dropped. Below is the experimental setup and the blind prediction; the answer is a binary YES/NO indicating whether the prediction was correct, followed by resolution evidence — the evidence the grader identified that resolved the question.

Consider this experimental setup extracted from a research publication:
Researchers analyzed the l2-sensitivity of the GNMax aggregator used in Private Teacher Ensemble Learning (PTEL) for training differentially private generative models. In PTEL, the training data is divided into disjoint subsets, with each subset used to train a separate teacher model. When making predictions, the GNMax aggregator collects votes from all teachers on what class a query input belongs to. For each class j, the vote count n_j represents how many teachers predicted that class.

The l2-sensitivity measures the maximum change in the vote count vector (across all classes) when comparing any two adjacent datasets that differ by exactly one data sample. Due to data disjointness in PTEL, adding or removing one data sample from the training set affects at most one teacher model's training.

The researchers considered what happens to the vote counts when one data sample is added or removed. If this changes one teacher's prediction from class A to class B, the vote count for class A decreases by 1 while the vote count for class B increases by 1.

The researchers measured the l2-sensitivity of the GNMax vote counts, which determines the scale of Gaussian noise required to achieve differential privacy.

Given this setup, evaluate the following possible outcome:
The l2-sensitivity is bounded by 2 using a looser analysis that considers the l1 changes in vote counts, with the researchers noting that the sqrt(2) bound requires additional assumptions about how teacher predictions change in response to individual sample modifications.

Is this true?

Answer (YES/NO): NO